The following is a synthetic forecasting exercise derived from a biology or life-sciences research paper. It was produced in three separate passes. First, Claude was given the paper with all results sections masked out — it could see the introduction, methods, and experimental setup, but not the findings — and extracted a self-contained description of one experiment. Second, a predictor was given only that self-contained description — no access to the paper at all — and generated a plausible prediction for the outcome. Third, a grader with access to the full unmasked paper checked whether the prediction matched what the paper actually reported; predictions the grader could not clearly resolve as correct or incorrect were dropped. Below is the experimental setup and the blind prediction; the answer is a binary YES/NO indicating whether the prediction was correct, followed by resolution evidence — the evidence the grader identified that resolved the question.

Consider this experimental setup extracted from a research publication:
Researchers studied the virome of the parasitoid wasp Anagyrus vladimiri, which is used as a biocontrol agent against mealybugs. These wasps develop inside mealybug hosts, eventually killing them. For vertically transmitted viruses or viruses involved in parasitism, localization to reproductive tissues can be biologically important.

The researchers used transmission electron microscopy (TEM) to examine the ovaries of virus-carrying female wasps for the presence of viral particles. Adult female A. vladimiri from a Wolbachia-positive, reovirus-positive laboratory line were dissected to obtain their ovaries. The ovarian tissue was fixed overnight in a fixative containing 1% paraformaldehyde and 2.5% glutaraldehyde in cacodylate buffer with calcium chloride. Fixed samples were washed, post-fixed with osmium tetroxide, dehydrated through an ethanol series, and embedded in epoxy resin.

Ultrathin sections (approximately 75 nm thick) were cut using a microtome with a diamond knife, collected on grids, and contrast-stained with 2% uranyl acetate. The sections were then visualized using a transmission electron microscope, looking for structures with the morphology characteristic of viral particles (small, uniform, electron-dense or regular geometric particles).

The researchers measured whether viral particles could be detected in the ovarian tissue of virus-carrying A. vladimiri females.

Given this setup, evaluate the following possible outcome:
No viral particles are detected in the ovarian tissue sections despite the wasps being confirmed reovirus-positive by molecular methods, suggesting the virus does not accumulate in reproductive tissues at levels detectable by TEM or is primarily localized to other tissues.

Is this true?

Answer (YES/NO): NO